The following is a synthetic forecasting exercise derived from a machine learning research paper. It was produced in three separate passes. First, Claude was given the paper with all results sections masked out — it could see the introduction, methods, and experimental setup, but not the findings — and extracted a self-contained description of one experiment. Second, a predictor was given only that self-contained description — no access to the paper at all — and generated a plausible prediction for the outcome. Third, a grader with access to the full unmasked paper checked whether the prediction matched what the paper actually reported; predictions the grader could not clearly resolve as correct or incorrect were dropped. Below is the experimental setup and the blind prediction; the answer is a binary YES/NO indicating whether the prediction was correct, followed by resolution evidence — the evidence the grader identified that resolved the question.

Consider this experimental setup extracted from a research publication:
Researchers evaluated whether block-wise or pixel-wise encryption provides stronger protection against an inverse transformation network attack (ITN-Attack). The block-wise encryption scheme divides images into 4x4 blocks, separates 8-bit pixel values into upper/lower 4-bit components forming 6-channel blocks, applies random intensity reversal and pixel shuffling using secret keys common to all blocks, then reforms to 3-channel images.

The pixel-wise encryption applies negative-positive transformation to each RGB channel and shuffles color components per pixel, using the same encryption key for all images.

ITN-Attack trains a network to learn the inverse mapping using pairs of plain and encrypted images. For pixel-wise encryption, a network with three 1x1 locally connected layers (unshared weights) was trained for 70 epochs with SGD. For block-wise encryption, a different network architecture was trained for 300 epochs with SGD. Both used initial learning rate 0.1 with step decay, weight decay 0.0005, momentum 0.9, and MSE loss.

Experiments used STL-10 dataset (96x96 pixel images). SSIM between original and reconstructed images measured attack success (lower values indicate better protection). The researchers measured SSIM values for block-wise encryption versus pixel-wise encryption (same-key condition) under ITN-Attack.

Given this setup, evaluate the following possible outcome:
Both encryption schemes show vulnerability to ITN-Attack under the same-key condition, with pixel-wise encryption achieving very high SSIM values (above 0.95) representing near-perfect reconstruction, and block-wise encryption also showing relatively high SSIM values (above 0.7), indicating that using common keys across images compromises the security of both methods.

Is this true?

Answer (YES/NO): NO